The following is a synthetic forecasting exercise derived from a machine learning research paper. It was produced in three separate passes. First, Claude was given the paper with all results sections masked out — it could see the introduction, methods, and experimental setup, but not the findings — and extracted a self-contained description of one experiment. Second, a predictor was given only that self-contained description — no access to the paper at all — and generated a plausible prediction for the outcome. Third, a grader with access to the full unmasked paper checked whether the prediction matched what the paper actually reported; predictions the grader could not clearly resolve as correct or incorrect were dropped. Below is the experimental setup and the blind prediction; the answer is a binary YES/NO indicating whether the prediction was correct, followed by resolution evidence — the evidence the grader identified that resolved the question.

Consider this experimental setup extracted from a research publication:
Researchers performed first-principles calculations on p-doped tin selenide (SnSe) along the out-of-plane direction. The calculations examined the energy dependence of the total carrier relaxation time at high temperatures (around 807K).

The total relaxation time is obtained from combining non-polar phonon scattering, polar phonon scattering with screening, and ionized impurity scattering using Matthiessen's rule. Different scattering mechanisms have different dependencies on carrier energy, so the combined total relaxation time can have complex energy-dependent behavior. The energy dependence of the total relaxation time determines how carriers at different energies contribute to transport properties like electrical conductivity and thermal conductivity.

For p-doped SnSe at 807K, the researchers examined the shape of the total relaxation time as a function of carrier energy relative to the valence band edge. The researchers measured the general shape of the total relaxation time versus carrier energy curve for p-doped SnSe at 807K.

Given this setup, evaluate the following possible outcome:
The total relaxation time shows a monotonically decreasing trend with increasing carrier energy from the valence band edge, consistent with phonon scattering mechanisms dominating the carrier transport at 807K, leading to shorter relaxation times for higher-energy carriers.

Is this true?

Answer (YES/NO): NO